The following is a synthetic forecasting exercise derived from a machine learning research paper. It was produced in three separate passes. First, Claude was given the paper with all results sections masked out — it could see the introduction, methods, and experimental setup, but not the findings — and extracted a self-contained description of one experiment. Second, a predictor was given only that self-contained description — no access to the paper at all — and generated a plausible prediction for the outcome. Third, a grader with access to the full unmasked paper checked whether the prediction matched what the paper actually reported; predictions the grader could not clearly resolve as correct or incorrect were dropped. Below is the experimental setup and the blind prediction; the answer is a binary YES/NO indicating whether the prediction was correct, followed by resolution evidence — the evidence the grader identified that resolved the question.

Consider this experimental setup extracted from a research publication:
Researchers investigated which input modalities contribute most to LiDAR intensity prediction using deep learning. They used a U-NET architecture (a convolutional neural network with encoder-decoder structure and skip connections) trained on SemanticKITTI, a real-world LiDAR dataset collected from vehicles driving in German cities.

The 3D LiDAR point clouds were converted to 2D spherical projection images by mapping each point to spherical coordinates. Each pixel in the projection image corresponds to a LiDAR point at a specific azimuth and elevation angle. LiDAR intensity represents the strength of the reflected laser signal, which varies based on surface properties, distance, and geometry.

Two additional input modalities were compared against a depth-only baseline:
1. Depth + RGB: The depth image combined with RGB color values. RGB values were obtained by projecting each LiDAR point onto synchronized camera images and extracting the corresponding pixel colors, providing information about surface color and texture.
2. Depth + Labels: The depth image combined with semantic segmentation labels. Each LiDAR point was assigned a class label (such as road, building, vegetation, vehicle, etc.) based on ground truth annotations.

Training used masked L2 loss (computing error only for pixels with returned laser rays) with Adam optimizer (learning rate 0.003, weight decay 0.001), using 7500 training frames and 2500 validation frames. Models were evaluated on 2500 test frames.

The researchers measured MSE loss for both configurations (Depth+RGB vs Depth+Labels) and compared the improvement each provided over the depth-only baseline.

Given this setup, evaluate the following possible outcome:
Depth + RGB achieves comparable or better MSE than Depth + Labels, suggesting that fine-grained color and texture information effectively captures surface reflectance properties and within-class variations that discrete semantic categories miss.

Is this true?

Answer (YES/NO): YES